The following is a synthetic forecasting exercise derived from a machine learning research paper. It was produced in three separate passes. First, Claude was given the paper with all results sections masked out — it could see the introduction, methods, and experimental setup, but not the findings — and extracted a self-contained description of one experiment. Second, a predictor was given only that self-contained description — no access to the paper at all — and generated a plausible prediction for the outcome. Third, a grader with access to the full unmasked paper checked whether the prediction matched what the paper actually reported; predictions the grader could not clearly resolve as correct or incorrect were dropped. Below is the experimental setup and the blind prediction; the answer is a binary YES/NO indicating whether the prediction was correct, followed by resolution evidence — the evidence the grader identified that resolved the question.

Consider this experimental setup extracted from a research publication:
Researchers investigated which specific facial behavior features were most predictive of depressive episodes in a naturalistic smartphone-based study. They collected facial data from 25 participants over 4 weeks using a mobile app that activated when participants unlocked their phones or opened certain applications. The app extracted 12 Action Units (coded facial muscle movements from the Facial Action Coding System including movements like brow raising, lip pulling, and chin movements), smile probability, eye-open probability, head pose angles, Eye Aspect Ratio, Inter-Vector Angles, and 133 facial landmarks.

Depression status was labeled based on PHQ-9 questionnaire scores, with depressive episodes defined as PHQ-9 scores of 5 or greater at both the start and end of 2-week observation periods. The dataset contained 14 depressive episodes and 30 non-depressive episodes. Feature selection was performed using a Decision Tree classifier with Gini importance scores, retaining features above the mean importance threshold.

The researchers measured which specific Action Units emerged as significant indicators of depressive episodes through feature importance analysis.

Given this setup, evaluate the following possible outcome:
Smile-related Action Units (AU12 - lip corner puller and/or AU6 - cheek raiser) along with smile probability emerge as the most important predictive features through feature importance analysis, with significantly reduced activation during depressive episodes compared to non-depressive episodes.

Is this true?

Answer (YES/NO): NO